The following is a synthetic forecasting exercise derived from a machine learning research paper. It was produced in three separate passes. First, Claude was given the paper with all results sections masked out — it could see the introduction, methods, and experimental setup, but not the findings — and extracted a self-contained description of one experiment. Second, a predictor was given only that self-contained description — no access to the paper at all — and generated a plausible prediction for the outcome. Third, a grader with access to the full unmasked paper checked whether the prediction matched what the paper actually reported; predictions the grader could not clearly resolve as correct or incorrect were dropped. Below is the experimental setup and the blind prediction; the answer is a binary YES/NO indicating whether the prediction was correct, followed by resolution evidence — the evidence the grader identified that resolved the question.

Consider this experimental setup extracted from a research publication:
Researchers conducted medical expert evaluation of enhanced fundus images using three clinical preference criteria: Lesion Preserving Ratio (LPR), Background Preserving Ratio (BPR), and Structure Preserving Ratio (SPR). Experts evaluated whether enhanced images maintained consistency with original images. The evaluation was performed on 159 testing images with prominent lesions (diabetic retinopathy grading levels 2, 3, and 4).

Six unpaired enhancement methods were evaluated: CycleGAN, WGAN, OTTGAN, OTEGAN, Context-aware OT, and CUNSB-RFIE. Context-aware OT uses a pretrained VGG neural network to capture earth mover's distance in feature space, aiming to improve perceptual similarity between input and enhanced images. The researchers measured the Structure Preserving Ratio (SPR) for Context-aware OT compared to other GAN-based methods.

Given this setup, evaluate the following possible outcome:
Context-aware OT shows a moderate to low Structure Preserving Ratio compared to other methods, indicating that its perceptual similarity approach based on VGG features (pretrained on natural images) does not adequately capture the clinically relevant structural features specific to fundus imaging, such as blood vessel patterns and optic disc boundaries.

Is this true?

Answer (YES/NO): YES